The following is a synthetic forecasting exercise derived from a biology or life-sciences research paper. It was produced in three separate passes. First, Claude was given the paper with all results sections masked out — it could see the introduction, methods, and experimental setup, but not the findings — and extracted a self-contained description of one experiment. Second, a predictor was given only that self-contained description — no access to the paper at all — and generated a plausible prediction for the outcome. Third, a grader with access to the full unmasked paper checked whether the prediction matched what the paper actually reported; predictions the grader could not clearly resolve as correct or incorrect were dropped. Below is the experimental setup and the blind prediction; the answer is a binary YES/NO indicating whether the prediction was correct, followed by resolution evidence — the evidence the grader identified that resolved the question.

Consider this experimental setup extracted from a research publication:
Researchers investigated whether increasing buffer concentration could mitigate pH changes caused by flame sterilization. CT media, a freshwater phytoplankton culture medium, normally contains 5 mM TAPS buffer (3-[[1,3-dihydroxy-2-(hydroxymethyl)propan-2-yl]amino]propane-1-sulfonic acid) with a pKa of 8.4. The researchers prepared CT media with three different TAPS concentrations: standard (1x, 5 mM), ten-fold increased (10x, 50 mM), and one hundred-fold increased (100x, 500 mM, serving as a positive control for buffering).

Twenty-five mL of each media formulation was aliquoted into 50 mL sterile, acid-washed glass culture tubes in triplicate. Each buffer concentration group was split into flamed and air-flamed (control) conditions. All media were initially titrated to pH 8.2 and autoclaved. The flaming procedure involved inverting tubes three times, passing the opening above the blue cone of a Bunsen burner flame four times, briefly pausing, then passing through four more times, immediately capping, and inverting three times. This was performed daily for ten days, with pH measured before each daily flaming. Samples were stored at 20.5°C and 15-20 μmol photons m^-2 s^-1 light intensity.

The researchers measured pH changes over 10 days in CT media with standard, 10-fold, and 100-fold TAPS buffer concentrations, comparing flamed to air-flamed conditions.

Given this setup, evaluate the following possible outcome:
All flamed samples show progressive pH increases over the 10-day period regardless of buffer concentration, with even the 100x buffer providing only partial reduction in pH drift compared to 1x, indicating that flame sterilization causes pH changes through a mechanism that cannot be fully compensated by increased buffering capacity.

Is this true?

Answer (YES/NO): NO